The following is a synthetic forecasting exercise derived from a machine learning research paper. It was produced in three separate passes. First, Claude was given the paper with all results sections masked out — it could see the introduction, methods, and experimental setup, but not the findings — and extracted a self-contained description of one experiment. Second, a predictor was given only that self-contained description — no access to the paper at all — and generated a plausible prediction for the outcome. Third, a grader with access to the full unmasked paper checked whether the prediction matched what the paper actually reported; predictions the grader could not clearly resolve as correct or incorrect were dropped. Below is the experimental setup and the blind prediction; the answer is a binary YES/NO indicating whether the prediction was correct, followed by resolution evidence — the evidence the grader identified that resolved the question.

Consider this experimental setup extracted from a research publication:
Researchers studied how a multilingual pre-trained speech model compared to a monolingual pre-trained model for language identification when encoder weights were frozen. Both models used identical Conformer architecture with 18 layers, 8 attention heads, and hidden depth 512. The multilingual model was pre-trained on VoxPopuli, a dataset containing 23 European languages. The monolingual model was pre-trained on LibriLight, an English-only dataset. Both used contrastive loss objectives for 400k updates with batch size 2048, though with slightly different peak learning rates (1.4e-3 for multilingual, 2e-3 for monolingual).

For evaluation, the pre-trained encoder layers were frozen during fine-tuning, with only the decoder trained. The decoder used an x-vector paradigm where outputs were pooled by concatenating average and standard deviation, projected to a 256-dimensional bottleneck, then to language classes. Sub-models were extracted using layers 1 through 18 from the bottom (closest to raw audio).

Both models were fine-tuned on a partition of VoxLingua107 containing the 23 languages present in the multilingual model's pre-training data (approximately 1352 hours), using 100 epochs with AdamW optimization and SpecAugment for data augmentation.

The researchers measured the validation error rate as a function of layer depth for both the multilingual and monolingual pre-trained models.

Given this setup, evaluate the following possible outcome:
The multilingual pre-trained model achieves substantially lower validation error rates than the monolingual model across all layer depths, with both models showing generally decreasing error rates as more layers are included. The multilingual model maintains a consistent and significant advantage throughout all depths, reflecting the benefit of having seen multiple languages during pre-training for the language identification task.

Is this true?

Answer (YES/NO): NO